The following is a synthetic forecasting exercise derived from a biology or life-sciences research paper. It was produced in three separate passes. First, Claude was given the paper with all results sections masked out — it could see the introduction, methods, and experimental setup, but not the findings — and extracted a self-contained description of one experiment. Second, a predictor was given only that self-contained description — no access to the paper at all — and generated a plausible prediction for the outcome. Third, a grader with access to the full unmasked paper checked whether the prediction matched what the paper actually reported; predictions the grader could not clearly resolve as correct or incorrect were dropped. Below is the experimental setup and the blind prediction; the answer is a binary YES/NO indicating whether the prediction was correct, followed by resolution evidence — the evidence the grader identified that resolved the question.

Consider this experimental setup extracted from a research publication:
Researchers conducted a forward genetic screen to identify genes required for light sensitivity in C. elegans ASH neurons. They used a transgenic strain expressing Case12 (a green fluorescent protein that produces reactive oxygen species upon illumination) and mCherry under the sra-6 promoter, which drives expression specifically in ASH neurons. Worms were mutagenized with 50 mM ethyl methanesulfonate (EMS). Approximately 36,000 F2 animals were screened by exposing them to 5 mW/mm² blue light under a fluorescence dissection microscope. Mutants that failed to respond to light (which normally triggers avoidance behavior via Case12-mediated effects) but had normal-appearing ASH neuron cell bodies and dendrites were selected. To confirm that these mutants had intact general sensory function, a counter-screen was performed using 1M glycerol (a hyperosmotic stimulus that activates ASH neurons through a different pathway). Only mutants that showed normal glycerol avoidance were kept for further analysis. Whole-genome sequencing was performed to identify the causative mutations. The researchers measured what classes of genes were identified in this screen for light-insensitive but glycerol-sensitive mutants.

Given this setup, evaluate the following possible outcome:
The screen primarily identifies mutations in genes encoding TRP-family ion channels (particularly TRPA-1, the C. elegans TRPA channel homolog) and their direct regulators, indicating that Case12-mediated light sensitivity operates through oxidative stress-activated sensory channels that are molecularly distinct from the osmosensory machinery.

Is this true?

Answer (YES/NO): NO